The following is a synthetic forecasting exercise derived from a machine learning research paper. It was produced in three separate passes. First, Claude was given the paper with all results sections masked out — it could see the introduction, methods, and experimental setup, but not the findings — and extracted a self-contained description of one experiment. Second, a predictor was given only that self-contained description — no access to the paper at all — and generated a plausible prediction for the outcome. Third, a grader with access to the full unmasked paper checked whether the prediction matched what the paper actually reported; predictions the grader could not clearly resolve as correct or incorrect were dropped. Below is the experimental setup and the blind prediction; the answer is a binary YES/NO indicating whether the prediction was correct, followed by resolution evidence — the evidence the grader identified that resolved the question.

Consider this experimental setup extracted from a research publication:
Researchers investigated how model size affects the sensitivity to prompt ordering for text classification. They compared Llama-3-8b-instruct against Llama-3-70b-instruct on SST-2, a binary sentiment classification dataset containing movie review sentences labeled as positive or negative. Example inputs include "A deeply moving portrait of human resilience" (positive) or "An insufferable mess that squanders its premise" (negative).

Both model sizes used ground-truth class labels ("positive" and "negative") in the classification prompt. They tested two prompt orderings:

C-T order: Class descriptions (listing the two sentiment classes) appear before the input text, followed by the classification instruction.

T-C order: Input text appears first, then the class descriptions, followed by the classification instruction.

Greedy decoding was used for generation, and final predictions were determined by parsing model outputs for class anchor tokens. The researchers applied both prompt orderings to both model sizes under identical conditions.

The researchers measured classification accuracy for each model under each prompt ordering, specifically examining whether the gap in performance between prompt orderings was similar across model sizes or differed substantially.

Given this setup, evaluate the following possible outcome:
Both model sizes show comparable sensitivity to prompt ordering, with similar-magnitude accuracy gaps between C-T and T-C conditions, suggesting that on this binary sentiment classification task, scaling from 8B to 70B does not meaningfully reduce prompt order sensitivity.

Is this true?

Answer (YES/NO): NO